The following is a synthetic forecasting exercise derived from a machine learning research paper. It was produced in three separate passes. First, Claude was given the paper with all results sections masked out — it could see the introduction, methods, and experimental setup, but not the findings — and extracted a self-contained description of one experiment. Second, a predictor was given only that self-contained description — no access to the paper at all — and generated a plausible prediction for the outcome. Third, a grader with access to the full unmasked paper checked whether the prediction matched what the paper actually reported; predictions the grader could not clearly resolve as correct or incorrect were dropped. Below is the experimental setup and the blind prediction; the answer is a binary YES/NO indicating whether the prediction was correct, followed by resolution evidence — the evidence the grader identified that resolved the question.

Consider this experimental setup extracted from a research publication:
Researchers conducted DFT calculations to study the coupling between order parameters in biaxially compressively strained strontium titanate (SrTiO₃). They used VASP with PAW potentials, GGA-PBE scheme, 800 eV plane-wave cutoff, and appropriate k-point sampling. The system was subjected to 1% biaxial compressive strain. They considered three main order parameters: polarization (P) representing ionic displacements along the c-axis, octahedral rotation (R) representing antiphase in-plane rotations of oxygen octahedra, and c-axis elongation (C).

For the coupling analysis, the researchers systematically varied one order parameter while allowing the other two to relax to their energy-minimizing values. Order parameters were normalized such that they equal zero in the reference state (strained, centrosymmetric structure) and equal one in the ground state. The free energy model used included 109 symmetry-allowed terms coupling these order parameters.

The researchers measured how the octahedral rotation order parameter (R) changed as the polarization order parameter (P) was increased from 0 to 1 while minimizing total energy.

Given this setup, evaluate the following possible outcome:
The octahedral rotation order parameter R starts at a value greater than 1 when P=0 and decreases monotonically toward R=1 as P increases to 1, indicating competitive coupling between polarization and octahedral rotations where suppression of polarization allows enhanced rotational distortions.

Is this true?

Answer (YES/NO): NO